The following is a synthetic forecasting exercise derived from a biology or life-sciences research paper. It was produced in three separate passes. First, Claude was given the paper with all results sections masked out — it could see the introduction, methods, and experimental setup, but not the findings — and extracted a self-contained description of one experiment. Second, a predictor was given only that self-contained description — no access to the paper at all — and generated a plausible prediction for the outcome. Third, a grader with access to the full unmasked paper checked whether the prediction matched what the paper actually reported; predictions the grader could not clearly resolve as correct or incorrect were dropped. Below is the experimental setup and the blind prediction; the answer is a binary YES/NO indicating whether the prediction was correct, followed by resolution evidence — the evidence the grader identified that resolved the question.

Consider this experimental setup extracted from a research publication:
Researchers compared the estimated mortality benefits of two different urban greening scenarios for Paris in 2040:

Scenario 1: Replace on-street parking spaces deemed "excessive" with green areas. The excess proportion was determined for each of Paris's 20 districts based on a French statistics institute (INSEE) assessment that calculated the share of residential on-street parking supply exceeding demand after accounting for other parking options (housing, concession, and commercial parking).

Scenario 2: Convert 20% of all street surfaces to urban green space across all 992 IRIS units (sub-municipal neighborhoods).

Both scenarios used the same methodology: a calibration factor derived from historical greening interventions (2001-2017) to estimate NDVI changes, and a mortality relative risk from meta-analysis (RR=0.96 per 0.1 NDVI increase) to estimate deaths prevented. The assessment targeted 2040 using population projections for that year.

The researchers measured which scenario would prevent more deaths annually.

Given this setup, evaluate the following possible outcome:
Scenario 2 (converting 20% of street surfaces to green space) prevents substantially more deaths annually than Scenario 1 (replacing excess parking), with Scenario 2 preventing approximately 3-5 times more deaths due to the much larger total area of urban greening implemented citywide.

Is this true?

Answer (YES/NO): NO